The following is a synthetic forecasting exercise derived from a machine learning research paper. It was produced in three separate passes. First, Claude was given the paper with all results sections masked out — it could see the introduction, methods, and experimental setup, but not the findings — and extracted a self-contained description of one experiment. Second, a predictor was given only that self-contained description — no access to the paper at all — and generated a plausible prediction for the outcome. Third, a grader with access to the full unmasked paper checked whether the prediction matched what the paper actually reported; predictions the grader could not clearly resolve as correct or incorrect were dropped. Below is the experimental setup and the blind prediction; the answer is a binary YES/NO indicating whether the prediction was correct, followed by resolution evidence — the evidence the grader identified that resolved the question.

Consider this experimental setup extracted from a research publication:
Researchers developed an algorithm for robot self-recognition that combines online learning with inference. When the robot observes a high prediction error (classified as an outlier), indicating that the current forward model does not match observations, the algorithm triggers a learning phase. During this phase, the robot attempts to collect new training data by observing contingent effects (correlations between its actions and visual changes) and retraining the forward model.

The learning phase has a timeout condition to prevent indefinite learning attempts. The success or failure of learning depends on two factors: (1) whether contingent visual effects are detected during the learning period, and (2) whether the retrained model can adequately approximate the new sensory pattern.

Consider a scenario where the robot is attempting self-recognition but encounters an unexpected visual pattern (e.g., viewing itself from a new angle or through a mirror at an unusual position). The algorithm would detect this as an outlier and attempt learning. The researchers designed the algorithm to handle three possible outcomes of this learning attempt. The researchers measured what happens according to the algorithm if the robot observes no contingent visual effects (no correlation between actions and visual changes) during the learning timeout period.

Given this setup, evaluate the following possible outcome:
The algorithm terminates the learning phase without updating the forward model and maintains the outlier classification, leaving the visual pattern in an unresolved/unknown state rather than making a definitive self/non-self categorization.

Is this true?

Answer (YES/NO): NO